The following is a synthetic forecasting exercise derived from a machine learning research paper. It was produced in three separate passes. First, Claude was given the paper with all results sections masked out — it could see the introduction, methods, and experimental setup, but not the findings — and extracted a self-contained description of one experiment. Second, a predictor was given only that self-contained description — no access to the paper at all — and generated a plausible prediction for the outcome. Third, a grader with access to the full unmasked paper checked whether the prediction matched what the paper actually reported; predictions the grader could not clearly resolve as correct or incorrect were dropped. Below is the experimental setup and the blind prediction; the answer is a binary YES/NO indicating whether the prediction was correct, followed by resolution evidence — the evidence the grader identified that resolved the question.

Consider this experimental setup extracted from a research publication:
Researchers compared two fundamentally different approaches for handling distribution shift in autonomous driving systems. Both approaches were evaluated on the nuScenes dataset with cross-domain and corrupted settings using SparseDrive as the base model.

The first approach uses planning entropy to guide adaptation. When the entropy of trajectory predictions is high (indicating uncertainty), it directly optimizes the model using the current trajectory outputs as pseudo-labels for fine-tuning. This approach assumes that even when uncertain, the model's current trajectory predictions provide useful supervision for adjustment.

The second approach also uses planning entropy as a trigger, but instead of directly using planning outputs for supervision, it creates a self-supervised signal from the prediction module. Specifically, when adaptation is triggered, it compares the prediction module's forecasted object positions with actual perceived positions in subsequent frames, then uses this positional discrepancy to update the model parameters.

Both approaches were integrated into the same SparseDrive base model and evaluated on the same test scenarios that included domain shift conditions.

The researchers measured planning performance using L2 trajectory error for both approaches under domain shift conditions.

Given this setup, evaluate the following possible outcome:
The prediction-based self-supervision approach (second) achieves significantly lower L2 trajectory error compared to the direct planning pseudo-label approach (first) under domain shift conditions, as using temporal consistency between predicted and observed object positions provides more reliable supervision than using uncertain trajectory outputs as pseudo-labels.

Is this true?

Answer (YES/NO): NO